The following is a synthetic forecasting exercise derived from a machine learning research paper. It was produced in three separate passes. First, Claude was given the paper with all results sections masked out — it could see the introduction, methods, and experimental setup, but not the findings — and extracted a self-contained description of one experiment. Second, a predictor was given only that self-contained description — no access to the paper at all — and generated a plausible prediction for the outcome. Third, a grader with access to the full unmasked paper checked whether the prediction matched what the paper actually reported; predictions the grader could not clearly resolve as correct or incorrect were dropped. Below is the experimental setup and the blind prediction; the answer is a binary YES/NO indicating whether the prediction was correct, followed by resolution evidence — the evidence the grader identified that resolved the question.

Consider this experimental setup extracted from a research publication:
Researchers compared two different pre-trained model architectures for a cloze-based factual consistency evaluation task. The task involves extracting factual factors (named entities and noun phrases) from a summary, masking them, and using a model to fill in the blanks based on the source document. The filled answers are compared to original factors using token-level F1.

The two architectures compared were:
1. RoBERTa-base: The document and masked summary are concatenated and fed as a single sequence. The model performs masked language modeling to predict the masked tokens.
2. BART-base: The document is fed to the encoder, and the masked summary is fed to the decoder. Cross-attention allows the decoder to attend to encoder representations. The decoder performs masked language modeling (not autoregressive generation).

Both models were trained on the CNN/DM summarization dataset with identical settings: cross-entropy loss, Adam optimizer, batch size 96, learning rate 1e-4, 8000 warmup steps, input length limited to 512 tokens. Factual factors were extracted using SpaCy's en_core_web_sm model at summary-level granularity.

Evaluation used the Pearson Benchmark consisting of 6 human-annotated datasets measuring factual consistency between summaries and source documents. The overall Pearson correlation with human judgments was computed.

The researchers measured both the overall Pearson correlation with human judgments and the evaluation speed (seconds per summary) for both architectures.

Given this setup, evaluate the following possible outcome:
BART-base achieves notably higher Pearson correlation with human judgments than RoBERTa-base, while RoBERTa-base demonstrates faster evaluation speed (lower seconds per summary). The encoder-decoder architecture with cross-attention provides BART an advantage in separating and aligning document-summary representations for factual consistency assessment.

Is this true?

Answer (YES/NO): NO